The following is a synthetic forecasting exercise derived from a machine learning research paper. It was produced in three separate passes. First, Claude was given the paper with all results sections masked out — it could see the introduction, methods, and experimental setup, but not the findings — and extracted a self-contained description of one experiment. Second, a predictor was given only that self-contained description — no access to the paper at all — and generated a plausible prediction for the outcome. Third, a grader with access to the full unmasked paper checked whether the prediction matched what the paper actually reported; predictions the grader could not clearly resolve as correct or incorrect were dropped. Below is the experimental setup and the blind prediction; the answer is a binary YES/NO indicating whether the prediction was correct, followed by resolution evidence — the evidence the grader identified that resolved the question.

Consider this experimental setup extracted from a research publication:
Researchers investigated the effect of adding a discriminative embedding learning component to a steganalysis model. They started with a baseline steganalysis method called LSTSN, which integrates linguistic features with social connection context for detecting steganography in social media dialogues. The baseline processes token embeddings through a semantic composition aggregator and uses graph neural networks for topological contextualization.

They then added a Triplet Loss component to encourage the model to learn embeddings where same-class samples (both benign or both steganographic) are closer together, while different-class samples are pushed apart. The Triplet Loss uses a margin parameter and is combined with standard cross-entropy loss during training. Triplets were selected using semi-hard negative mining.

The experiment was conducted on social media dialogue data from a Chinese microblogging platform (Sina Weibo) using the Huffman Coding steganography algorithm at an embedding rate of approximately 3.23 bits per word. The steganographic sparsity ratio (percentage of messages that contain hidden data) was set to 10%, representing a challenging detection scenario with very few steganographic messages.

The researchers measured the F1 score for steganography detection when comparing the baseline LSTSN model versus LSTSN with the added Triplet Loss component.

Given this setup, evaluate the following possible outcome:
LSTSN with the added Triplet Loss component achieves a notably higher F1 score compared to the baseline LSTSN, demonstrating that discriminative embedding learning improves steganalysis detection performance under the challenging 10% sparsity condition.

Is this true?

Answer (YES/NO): YES